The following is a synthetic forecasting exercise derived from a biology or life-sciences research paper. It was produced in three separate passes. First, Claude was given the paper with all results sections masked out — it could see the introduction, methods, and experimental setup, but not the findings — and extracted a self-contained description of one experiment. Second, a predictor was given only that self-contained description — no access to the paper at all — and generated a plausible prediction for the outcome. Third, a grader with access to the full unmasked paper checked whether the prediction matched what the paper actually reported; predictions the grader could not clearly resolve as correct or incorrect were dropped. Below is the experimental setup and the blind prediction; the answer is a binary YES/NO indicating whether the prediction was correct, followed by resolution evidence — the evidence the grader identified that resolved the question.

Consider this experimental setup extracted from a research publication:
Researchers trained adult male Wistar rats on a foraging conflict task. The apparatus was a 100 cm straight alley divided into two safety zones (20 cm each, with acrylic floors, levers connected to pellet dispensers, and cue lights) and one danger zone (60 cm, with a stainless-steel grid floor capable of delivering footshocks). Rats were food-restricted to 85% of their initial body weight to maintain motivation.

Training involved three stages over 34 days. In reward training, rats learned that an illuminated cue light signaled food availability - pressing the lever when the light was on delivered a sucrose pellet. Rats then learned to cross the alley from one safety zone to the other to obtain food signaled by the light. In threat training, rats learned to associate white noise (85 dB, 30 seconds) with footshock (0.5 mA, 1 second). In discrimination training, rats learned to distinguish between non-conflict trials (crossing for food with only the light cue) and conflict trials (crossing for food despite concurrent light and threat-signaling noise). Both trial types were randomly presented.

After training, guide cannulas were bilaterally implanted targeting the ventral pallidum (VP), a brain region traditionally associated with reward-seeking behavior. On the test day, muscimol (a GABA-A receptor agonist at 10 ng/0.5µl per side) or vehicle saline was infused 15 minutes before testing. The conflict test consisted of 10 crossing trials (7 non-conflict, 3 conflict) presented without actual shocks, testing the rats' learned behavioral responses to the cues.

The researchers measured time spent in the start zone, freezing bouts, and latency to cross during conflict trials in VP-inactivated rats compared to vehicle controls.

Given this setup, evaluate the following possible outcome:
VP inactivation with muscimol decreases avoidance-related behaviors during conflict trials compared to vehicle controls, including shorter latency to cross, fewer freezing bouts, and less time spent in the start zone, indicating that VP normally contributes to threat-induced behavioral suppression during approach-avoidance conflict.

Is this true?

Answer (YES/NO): NO